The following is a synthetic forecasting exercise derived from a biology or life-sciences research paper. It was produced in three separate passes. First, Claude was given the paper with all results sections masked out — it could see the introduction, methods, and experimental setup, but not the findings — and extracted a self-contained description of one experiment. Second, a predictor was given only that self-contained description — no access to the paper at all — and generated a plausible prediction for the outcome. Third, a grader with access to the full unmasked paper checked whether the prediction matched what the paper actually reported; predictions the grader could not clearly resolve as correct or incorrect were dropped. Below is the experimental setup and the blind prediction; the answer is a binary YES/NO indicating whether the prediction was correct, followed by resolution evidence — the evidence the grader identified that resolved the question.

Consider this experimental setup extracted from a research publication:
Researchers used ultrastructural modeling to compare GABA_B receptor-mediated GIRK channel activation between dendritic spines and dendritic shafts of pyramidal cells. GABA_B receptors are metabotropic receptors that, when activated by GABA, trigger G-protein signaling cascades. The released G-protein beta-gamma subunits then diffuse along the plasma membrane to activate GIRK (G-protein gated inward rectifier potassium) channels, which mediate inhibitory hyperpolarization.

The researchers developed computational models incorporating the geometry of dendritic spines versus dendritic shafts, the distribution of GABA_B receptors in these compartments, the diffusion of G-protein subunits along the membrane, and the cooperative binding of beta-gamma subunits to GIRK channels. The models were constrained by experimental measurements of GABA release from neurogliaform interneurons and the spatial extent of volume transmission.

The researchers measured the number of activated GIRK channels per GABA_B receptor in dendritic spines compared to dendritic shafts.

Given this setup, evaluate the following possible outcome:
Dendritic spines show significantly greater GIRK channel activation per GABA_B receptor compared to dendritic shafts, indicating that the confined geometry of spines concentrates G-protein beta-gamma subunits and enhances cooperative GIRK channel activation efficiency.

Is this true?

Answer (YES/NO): YES